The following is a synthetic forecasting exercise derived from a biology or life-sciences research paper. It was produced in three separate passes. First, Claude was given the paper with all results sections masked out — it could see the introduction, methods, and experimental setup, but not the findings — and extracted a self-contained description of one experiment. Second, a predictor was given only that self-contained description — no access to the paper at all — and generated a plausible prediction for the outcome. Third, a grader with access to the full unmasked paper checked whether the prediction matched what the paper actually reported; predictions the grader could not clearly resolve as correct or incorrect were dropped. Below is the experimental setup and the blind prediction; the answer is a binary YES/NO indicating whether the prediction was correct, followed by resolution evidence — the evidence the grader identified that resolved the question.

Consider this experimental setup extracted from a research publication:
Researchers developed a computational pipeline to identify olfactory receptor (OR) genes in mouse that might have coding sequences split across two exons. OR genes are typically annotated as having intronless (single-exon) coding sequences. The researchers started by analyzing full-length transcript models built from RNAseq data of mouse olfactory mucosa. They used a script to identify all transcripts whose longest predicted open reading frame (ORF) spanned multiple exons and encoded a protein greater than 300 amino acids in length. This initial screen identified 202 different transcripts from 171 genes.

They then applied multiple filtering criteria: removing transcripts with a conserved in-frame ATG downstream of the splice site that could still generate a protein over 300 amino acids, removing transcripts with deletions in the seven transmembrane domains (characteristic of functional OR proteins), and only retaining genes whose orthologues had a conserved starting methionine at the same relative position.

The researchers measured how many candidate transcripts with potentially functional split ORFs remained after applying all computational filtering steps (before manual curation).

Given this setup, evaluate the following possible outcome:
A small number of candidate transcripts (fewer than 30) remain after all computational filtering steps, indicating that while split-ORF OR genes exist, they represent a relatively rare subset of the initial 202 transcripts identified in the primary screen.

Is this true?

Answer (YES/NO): NO